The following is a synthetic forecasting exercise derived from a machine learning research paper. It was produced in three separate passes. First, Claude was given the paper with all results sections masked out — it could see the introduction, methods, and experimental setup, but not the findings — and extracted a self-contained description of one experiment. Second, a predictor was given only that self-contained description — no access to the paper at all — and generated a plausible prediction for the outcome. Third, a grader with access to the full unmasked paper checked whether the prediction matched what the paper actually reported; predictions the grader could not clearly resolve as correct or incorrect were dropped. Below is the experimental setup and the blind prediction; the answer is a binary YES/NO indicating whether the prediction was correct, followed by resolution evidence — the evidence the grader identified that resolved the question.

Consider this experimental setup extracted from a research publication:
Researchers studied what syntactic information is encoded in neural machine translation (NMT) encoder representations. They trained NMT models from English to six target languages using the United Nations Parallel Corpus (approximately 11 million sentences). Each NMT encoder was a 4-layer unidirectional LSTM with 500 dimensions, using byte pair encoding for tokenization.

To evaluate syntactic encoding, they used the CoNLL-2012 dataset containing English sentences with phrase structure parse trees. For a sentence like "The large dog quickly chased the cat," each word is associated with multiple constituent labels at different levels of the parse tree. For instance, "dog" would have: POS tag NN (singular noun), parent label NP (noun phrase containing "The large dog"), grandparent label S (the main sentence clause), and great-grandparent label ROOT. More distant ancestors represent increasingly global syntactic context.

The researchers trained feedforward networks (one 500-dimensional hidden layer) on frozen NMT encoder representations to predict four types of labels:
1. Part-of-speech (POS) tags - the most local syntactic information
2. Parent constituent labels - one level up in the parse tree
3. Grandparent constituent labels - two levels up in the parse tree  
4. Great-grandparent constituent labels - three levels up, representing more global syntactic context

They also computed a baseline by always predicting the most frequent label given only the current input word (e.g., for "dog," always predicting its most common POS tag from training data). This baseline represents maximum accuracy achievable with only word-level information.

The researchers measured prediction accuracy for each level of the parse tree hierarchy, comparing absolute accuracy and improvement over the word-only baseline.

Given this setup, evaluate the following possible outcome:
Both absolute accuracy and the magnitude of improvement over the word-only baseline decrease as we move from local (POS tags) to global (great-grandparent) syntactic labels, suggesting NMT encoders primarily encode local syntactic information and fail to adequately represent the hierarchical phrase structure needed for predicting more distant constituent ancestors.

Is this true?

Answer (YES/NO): NO